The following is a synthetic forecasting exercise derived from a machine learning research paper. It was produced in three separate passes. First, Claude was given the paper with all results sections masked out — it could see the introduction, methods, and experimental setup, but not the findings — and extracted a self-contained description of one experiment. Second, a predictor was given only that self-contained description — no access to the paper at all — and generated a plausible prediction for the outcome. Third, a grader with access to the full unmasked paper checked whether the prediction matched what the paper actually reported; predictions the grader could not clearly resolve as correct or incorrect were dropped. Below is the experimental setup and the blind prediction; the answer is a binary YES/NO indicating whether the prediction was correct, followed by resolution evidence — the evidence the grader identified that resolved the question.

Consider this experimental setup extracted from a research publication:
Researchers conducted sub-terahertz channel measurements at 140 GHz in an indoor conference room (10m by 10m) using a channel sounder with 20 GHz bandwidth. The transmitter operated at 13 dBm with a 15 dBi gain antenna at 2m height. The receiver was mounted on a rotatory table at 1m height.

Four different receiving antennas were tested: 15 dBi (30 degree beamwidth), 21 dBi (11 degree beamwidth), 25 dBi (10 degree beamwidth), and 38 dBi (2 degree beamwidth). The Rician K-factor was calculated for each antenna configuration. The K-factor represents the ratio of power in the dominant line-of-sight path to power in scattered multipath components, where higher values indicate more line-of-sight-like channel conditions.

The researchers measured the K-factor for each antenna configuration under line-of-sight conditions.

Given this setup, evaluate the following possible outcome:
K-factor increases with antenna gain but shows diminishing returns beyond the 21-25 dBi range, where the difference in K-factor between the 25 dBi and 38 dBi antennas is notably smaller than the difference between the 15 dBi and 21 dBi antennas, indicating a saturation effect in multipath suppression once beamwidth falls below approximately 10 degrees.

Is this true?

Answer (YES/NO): NO